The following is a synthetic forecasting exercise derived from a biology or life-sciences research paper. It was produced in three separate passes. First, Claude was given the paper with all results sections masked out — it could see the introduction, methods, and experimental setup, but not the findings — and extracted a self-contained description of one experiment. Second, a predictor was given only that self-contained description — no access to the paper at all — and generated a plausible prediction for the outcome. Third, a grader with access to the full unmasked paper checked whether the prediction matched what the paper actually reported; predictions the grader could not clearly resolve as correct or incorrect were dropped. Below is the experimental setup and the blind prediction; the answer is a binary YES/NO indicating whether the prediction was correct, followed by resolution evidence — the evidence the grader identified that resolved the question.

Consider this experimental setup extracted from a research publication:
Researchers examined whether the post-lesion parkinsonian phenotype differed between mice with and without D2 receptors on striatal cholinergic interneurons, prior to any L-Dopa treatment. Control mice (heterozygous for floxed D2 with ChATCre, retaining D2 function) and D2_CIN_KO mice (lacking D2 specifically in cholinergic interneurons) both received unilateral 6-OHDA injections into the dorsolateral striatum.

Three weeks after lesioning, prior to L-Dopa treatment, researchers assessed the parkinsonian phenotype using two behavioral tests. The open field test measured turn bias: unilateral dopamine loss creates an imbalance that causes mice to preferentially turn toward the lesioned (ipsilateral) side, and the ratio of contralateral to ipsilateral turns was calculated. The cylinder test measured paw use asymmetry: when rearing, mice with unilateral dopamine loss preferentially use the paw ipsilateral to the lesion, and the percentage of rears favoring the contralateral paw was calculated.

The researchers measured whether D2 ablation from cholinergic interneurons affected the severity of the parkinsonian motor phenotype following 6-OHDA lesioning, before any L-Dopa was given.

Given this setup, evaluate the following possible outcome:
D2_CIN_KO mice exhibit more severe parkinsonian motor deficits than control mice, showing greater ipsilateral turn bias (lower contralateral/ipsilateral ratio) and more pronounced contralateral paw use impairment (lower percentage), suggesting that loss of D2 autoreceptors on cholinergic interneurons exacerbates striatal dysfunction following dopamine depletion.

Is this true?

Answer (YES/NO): NO